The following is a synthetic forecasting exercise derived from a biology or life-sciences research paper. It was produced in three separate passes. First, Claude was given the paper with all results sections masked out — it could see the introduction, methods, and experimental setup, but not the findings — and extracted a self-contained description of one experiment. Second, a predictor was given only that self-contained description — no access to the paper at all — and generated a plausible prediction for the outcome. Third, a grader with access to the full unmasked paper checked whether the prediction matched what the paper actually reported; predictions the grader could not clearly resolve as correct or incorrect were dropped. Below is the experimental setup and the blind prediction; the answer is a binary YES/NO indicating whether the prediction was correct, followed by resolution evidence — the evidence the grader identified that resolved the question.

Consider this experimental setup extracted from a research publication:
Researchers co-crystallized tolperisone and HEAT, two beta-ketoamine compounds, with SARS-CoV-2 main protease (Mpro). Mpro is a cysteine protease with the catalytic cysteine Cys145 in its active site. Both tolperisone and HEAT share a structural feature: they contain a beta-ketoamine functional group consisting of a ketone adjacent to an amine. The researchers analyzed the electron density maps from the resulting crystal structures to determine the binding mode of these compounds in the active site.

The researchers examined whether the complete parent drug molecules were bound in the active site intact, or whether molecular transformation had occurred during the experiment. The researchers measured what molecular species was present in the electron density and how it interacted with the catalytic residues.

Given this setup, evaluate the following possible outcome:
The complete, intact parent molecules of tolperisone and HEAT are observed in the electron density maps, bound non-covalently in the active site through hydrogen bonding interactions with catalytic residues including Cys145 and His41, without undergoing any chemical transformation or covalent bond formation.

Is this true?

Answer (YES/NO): NO